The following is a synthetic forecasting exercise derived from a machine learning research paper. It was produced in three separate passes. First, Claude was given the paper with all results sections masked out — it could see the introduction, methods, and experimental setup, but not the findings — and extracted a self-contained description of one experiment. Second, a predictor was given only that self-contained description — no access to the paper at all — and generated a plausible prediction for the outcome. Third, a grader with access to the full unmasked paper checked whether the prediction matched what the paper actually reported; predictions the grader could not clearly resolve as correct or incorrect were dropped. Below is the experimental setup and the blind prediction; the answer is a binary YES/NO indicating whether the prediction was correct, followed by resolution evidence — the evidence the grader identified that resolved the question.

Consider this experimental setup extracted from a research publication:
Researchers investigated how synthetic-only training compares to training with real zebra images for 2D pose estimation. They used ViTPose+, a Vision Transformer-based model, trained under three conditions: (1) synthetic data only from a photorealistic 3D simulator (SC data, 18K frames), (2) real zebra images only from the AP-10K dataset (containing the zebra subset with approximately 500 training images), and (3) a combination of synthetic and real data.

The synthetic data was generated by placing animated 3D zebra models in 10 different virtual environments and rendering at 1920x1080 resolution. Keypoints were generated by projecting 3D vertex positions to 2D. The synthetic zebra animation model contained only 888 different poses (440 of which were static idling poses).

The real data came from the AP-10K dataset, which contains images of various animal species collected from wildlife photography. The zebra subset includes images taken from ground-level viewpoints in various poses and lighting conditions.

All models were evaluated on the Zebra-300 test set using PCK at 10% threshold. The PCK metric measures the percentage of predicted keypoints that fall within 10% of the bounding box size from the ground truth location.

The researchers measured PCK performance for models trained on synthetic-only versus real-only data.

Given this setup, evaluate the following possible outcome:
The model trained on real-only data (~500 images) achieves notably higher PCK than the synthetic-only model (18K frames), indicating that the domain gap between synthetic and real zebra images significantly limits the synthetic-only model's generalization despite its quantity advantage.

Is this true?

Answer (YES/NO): NO